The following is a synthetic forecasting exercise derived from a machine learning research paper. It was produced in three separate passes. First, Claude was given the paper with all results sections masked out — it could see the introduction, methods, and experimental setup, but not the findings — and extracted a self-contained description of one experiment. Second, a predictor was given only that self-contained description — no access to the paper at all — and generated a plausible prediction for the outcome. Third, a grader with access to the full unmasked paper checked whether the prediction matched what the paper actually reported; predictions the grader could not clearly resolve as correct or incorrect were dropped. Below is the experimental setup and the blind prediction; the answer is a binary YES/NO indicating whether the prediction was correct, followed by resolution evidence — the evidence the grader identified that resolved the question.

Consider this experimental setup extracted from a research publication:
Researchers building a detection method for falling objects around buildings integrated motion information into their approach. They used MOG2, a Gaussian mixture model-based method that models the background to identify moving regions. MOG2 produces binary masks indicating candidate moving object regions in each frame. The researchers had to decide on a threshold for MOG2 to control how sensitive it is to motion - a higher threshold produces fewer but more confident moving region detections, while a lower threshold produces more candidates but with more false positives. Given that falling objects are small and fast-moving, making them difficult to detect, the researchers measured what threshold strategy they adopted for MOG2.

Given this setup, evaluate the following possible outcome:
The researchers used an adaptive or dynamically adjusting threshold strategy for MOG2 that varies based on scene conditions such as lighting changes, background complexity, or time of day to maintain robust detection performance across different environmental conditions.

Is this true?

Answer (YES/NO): NO